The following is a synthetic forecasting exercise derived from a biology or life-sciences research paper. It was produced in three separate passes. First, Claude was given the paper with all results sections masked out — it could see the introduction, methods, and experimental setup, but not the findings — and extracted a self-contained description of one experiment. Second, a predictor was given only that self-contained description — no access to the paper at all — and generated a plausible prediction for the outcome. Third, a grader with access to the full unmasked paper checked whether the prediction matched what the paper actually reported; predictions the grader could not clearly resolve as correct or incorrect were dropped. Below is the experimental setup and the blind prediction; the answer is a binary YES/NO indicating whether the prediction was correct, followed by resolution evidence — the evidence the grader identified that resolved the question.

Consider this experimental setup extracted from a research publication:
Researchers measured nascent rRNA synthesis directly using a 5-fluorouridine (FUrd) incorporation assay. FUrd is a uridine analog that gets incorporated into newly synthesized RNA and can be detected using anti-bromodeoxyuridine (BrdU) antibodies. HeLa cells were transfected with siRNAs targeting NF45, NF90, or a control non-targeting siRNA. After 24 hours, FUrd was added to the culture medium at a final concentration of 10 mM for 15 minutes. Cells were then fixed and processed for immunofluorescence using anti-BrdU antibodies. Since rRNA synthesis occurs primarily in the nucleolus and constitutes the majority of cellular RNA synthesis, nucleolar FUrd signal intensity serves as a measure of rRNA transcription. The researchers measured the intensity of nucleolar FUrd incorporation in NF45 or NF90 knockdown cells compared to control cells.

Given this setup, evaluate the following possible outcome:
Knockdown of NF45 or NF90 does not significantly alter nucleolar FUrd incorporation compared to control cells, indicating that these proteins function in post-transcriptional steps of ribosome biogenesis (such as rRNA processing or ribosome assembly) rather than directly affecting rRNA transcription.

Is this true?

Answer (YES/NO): NO